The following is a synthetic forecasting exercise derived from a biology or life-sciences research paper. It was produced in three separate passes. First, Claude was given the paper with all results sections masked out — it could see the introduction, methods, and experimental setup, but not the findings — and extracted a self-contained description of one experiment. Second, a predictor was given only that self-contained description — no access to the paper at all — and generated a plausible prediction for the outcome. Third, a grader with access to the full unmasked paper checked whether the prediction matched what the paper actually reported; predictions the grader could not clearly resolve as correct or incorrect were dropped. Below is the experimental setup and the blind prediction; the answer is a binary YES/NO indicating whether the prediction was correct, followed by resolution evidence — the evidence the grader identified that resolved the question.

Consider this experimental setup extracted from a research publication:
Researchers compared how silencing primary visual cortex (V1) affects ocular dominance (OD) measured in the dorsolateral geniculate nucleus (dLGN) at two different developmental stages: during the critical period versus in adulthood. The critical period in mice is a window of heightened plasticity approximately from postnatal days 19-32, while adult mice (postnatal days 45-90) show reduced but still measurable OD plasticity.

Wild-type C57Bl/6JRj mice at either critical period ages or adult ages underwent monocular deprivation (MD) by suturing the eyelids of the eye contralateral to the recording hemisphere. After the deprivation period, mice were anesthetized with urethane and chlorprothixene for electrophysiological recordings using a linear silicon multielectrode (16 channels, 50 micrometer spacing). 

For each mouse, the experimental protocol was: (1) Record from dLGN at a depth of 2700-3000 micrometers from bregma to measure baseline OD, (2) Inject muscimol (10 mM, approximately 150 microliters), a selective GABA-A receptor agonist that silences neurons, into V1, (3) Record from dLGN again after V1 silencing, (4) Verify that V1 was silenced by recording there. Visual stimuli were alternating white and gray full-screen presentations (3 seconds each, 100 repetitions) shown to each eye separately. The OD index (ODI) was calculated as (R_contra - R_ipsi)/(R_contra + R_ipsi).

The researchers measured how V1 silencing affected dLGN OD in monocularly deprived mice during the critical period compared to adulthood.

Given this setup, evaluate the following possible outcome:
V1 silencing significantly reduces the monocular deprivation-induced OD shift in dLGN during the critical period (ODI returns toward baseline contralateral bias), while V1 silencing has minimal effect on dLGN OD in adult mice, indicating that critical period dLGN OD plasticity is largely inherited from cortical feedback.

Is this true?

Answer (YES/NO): NO